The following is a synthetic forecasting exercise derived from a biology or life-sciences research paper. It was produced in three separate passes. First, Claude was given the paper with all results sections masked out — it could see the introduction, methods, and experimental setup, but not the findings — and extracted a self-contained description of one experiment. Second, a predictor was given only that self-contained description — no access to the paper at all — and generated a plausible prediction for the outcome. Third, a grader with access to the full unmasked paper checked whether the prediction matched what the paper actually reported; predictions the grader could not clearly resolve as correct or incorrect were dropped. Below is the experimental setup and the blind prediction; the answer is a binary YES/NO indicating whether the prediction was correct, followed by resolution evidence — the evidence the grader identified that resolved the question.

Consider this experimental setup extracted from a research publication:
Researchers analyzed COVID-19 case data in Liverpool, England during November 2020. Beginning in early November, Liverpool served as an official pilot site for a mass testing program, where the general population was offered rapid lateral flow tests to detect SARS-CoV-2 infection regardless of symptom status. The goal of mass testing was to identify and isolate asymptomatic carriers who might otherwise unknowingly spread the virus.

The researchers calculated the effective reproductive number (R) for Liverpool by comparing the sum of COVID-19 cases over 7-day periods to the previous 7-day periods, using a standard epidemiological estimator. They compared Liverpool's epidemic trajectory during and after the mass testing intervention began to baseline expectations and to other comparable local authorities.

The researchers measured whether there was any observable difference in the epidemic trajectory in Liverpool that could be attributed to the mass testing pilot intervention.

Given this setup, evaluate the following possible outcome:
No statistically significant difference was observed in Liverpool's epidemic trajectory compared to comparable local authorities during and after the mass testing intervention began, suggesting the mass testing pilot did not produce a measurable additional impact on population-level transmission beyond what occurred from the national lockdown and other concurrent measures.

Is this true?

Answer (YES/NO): YES